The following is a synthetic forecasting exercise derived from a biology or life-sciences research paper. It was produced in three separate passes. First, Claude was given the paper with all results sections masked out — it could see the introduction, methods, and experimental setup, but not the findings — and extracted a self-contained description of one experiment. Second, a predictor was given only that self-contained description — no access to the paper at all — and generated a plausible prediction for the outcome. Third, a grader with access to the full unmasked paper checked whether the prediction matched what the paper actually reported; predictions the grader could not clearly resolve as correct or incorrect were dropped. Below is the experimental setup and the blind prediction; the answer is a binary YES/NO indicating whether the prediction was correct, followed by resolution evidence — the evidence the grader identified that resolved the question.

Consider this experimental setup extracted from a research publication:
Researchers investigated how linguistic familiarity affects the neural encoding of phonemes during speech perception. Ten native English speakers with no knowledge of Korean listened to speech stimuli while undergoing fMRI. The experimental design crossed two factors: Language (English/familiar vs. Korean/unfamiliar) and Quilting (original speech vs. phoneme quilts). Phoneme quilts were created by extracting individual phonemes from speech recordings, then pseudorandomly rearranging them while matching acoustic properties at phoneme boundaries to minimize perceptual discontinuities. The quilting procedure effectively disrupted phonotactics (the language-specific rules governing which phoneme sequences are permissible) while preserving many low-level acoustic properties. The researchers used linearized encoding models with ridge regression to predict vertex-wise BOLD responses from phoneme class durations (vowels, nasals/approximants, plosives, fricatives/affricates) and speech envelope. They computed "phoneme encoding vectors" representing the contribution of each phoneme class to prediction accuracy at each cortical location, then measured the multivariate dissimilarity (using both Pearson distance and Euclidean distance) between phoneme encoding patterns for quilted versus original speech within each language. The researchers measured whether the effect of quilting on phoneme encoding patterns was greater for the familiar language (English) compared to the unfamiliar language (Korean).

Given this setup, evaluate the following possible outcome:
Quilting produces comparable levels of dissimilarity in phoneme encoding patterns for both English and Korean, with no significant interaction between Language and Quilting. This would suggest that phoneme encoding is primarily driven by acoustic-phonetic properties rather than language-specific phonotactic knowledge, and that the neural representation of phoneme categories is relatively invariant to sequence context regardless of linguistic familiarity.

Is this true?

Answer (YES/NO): NO